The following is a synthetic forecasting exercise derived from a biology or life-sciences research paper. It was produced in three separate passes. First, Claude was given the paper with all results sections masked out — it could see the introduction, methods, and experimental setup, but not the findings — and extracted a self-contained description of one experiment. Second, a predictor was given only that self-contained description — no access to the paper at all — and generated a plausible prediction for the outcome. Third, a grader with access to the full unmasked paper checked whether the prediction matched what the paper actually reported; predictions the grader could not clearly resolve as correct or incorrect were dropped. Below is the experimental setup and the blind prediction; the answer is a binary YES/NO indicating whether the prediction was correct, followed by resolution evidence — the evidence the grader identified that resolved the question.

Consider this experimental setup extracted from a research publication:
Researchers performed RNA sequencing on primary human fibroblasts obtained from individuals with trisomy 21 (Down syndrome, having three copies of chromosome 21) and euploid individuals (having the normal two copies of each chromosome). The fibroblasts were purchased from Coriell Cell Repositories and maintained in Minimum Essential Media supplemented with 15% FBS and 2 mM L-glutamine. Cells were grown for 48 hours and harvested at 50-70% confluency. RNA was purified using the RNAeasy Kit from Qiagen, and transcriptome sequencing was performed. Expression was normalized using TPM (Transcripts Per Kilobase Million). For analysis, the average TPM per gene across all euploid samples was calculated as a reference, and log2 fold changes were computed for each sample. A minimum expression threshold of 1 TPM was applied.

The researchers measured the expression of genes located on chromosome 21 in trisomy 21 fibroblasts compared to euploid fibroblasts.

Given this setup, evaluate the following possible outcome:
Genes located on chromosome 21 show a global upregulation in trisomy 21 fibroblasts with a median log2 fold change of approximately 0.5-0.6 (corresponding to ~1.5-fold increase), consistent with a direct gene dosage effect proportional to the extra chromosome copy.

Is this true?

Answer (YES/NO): YES